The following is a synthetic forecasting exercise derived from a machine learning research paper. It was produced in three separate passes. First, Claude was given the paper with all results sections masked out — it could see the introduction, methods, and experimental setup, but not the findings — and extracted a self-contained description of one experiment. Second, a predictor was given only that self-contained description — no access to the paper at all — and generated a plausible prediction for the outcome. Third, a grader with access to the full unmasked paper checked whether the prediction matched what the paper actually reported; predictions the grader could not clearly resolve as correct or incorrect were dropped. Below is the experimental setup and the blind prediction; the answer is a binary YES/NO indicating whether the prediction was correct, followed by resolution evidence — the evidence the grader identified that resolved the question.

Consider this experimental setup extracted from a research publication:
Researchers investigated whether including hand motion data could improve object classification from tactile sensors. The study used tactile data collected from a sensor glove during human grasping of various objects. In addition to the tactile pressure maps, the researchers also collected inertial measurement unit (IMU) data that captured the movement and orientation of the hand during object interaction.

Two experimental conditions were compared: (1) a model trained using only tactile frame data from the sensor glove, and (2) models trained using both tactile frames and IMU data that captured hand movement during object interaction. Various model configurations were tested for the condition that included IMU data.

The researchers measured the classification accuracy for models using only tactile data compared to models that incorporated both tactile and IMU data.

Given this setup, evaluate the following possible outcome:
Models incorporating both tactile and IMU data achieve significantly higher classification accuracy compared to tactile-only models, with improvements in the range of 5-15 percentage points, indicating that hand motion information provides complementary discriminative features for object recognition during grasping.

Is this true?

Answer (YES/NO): NO